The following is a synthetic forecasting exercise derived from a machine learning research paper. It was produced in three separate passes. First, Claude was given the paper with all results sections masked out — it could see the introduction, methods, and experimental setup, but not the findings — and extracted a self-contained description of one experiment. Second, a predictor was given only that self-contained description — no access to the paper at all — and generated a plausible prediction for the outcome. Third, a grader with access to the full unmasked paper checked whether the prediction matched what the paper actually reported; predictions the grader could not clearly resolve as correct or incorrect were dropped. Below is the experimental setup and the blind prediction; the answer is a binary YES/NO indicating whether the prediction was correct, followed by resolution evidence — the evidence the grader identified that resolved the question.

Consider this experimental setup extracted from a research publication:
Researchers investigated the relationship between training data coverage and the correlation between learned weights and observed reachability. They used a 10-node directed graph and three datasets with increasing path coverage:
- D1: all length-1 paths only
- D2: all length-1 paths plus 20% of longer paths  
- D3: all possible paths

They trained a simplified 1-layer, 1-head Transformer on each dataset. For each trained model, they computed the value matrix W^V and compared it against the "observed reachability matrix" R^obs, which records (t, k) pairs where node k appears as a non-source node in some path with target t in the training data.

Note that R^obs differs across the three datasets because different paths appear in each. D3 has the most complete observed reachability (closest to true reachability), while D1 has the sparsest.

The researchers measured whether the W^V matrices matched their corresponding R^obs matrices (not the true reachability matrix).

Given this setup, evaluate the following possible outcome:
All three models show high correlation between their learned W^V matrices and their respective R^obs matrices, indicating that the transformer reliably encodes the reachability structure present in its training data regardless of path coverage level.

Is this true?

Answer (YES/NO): YES